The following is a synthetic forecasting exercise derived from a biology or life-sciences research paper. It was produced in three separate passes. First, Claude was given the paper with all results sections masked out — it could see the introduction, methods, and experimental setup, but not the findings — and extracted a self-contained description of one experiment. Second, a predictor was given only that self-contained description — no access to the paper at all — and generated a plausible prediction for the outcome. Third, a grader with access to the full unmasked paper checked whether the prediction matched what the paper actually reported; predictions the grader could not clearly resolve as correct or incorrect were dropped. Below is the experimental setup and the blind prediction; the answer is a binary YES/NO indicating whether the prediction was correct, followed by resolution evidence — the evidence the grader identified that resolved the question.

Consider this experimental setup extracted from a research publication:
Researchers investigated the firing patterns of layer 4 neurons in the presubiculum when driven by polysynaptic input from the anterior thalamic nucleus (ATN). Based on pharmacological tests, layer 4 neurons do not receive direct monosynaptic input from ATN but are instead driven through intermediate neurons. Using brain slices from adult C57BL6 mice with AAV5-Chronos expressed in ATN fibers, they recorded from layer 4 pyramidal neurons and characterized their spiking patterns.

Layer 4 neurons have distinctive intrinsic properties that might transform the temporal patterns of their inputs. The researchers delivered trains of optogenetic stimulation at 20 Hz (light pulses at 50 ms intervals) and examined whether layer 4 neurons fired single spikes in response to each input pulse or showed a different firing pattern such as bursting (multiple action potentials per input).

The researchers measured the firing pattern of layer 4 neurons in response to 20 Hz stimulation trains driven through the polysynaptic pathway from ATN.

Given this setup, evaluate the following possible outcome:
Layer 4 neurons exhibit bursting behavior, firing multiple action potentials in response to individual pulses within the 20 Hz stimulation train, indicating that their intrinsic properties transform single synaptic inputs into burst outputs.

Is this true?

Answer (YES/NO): YES